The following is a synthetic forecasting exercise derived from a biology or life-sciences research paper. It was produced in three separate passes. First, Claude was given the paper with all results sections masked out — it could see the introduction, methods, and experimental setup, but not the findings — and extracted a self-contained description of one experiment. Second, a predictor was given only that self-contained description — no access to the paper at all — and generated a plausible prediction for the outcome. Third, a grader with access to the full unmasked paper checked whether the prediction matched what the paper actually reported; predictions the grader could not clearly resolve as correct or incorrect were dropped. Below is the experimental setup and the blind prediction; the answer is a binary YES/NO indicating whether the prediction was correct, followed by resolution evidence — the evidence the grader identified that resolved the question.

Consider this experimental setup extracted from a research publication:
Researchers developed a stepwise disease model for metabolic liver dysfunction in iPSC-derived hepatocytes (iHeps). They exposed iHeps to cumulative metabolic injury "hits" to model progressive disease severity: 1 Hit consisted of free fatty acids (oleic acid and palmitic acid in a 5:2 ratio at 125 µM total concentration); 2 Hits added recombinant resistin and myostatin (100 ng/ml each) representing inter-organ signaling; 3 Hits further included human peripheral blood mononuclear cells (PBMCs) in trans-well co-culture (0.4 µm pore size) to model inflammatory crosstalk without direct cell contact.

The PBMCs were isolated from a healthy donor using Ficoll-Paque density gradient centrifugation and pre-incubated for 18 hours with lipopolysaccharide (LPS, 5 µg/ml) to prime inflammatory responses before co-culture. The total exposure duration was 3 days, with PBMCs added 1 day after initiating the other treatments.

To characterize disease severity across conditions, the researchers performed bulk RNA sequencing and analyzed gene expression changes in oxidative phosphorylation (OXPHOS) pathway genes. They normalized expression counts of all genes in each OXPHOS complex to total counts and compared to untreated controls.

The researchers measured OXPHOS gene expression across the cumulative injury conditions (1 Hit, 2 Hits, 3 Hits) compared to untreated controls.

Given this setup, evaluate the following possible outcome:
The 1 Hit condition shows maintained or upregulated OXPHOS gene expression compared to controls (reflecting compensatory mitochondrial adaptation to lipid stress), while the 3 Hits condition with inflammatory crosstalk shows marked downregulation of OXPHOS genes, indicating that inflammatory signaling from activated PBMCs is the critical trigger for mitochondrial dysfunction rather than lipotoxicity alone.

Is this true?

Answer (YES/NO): NO